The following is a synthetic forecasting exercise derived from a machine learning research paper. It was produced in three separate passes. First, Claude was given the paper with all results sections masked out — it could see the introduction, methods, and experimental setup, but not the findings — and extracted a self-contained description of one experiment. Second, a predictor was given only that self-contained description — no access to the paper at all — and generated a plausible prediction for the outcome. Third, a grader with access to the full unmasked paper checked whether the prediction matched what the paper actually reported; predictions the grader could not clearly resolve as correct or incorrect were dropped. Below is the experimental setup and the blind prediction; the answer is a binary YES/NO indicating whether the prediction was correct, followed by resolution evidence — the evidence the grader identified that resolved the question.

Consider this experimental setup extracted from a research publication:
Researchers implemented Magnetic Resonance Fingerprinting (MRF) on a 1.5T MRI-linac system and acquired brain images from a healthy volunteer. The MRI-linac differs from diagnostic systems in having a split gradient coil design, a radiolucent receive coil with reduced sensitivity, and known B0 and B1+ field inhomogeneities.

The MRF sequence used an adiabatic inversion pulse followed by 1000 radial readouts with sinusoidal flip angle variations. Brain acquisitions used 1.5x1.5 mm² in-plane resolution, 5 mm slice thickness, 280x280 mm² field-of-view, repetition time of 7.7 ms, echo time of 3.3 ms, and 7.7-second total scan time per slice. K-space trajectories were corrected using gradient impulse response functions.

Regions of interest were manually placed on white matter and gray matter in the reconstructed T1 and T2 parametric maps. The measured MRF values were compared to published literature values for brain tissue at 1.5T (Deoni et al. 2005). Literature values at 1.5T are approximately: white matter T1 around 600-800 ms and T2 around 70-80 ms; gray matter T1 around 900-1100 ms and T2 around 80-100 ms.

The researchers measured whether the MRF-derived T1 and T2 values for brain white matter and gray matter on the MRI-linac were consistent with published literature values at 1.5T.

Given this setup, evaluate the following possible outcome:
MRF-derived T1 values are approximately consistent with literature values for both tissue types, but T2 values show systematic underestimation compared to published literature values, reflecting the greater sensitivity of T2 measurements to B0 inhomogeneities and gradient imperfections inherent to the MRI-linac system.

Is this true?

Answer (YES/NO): NO